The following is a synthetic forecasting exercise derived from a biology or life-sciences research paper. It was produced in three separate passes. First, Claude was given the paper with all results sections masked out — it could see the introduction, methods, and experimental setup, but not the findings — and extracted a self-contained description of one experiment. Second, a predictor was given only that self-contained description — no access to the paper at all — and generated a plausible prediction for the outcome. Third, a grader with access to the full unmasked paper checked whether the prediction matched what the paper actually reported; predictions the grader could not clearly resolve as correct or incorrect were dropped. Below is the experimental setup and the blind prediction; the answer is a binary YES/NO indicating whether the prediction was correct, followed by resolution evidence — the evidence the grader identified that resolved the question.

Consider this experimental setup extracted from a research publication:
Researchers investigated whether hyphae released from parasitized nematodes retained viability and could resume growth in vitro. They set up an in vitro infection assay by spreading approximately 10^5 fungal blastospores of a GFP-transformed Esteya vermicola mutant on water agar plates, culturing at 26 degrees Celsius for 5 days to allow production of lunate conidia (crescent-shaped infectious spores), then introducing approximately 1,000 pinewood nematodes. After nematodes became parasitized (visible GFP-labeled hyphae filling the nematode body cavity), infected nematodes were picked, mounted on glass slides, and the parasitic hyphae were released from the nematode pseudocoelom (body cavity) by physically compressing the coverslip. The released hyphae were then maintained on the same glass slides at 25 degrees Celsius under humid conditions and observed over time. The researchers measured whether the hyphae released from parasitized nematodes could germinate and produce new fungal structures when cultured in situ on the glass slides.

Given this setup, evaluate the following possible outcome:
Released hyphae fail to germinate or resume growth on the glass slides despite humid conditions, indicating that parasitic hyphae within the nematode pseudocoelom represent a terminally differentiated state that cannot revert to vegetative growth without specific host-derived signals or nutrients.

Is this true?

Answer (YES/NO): NO